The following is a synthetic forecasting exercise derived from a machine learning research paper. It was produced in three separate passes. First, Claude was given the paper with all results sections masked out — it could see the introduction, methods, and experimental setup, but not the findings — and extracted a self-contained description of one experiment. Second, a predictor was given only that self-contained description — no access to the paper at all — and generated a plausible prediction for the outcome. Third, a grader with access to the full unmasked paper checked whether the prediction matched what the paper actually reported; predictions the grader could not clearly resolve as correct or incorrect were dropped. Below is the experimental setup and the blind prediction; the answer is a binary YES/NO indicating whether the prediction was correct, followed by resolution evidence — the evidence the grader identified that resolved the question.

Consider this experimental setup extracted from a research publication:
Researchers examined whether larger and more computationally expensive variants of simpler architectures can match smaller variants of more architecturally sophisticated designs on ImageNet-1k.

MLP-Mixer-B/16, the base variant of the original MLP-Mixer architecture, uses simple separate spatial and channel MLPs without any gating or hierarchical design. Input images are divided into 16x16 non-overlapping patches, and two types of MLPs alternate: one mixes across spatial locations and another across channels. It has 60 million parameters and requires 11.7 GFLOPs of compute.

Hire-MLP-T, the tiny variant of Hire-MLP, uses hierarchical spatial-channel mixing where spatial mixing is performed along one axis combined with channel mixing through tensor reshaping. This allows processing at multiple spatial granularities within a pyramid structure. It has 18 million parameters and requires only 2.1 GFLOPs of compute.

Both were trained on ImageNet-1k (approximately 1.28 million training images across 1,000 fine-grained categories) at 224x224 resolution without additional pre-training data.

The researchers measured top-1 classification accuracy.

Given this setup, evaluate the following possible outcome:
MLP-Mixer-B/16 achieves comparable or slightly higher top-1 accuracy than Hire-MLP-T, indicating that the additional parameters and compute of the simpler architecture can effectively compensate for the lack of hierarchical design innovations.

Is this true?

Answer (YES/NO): NO